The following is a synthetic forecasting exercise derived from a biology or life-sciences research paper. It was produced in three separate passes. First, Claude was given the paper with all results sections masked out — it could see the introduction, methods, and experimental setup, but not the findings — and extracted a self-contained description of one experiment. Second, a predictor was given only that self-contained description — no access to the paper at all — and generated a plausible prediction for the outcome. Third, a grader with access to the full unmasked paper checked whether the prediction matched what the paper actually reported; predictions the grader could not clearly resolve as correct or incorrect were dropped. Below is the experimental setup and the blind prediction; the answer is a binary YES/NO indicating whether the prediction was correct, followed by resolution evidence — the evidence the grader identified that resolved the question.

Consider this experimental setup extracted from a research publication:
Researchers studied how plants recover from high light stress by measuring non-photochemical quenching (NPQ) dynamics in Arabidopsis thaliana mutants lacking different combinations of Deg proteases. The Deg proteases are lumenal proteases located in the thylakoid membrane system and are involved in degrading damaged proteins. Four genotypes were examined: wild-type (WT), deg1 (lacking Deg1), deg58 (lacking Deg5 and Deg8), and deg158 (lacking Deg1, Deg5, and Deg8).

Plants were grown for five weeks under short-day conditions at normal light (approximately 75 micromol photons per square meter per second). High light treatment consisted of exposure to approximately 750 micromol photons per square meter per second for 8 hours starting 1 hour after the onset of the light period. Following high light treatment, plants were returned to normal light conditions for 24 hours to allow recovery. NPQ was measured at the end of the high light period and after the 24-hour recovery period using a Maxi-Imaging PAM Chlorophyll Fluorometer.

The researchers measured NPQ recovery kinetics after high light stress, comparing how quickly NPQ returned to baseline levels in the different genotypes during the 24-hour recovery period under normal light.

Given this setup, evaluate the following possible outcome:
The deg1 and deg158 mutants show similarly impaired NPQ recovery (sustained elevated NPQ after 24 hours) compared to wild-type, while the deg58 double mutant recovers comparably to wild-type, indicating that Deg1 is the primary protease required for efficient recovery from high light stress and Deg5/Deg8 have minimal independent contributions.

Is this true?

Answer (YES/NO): YES